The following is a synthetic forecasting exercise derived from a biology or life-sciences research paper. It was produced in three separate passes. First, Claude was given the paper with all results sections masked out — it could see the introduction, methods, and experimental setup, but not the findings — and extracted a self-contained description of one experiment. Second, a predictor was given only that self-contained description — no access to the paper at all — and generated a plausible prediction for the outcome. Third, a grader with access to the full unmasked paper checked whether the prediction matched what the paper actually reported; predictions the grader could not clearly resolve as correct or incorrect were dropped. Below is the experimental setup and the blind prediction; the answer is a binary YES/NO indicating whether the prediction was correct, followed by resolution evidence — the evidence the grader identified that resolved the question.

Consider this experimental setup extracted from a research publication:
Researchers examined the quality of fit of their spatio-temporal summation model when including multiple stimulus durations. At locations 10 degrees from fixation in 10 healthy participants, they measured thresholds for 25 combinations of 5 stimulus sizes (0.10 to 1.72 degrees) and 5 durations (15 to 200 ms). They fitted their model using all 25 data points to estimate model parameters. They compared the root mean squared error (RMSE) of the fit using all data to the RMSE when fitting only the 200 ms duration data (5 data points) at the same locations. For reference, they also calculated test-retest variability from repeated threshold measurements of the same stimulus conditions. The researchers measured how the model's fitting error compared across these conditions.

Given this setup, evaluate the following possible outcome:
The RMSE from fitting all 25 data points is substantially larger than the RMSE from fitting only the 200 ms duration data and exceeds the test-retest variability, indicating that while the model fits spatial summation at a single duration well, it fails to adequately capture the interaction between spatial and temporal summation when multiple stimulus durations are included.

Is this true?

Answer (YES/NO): NO